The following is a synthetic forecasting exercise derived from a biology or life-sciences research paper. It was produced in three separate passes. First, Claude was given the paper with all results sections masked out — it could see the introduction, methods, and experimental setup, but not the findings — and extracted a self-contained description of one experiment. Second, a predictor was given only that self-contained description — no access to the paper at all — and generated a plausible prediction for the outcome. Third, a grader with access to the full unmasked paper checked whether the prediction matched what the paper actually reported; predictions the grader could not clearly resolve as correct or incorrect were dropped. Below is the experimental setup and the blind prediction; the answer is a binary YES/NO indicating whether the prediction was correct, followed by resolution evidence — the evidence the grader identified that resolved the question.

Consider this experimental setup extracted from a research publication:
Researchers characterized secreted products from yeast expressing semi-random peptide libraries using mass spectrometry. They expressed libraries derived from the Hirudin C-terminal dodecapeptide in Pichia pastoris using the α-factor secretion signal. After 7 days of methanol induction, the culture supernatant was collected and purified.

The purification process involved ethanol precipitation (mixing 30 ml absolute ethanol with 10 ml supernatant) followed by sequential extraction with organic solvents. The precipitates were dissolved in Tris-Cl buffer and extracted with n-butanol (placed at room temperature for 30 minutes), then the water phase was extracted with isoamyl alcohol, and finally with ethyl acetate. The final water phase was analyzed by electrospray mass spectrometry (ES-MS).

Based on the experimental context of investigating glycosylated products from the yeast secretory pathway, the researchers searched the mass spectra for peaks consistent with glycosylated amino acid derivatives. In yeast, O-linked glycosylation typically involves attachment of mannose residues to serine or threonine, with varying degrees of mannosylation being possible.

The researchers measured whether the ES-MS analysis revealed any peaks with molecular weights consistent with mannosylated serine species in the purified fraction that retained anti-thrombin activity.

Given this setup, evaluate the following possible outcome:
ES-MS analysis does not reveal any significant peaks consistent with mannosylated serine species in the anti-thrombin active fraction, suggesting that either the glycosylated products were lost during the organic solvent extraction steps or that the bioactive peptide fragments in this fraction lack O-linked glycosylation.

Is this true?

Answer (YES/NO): NO